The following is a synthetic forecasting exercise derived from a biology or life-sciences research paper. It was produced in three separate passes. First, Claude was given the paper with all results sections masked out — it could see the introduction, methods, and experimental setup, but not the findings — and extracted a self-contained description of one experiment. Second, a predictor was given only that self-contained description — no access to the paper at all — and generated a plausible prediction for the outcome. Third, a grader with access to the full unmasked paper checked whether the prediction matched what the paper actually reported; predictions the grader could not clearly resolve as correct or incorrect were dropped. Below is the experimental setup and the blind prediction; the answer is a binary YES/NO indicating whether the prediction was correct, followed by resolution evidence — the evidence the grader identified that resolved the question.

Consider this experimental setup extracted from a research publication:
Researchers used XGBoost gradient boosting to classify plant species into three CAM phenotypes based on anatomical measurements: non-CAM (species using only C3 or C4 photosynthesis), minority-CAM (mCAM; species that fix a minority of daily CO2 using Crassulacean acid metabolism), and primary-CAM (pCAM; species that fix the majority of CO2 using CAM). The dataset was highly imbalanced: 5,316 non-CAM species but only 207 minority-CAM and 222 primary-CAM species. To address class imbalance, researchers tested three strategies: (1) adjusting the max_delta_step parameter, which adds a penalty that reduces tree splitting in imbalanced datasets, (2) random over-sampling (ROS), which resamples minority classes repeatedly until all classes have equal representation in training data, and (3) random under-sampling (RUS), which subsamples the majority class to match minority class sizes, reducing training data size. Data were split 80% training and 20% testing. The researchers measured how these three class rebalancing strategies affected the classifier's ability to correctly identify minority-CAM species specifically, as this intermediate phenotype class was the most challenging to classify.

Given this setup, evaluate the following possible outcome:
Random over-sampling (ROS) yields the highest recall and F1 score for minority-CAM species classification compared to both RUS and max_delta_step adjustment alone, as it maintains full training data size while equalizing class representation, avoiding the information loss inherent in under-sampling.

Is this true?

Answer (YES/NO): NO